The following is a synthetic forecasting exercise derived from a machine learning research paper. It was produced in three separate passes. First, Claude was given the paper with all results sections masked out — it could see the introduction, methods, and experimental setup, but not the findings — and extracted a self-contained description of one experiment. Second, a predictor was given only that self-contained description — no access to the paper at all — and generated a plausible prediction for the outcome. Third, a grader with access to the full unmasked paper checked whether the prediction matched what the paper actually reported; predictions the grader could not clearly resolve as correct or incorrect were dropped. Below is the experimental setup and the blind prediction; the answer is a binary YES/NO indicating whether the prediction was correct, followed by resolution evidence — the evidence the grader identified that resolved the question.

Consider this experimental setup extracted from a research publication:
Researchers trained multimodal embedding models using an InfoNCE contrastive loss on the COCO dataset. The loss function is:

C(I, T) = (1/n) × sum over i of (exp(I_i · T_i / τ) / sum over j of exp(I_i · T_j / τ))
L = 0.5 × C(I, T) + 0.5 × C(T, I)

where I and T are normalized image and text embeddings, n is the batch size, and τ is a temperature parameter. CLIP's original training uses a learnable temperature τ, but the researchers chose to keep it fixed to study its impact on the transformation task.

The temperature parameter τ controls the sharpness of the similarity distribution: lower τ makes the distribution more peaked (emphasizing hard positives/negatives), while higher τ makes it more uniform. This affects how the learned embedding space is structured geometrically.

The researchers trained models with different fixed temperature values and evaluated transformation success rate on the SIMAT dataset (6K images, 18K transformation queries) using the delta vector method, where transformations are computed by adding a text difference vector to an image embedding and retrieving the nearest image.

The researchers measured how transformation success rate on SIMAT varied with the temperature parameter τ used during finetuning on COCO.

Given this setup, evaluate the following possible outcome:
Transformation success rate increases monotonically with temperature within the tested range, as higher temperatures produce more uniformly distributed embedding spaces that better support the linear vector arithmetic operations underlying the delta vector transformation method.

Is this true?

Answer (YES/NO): NO